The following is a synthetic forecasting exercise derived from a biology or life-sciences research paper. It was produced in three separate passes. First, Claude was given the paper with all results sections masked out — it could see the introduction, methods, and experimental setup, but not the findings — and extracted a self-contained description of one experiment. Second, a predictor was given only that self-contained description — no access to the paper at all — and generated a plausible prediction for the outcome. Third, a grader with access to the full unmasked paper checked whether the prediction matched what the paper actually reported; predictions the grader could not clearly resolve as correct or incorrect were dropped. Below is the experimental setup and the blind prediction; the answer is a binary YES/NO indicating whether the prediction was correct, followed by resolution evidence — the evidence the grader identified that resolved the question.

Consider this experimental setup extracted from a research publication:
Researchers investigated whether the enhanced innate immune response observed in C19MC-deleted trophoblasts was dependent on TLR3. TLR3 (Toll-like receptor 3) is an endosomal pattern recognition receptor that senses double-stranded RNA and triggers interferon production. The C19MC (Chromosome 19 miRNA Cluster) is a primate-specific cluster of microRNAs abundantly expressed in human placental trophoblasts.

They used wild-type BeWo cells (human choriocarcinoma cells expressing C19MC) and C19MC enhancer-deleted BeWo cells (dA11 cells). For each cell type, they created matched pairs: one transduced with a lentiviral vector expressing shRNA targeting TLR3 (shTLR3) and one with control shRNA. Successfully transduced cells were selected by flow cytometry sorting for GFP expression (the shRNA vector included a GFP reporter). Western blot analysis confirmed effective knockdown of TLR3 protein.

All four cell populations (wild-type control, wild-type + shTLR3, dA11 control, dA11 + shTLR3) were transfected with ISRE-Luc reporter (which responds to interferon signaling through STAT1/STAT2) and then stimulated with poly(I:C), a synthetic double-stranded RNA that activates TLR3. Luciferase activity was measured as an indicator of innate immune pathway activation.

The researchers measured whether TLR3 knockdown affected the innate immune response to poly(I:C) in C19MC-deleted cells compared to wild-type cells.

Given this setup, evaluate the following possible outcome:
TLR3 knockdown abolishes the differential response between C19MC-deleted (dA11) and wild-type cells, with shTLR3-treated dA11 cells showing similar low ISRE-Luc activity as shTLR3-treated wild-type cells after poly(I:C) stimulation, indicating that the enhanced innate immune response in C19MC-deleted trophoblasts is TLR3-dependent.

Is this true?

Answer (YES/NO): YES